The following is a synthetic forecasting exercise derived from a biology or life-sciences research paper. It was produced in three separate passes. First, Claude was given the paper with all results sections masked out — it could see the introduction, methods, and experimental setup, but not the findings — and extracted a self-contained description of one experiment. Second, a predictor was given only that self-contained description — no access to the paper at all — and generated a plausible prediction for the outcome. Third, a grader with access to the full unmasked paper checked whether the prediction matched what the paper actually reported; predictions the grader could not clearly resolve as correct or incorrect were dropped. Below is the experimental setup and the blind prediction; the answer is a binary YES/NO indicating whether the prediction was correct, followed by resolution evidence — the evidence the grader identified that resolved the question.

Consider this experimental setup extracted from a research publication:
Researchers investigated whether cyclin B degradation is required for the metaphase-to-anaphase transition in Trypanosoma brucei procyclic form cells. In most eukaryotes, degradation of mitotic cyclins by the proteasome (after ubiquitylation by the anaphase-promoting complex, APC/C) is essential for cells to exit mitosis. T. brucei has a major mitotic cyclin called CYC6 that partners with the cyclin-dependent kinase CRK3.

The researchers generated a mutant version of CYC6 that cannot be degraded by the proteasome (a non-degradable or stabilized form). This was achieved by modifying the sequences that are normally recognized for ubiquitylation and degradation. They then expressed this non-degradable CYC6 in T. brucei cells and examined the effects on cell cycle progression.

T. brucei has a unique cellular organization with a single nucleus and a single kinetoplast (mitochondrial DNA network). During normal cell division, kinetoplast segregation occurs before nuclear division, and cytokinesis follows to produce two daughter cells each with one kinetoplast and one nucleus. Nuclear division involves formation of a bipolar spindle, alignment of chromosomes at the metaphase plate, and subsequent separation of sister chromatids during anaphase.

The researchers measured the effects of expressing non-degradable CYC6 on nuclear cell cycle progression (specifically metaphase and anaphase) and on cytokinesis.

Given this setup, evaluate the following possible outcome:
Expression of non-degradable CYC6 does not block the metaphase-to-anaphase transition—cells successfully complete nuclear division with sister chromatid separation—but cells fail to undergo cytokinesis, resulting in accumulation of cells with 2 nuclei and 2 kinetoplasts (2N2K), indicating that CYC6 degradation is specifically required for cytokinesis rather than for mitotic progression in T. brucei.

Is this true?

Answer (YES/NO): NO